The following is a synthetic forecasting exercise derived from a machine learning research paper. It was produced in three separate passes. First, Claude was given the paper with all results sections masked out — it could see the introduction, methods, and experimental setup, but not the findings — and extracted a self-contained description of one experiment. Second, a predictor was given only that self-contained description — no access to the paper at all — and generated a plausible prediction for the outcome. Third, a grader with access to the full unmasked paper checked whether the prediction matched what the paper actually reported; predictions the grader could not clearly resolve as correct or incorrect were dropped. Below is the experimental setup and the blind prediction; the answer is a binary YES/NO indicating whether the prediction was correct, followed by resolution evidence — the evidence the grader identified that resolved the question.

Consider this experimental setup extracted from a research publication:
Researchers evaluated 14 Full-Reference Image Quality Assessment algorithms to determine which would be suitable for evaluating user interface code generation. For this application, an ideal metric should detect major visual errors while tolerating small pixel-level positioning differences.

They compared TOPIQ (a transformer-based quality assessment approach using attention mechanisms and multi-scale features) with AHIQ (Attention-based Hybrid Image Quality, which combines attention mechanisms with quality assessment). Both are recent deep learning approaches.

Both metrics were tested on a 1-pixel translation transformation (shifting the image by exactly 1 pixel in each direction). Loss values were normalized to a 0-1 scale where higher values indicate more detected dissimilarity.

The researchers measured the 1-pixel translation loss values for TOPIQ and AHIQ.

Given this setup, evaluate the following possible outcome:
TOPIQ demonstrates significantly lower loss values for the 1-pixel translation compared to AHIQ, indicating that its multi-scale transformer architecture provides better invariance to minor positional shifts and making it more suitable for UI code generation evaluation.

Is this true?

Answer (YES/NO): NO